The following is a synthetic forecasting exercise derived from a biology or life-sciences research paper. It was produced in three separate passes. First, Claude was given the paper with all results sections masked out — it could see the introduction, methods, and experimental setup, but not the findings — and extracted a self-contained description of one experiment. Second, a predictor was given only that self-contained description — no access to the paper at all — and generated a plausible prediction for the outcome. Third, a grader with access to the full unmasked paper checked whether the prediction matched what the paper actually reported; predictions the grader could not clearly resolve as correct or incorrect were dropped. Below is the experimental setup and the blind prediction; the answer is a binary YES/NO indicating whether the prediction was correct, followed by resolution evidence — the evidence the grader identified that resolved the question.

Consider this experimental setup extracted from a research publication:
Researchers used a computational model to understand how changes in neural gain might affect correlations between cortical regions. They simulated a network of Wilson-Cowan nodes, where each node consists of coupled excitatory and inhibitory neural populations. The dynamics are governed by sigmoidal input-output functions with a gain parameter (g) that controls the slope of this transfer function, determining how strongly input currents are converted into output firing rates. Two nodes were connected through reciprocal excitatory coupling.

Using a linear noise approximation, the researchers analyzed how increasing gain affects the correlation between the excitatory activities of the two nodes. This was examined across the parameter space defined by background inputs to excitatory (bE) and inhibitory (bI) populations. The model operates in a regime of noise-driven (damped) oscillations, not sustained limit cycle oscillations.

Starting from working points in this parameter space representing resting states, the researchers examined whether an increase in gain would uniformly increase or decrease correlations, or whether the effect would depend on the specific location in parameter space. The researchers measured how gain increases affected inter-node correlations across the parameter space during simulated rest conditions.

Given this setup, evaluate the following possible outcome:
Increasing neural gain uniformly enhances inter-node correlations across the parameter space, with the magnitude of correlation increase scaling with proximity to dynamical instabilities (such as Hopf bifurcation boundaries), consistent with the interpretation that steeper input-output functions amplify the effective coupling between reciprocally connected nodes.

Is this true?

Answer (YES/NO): NO